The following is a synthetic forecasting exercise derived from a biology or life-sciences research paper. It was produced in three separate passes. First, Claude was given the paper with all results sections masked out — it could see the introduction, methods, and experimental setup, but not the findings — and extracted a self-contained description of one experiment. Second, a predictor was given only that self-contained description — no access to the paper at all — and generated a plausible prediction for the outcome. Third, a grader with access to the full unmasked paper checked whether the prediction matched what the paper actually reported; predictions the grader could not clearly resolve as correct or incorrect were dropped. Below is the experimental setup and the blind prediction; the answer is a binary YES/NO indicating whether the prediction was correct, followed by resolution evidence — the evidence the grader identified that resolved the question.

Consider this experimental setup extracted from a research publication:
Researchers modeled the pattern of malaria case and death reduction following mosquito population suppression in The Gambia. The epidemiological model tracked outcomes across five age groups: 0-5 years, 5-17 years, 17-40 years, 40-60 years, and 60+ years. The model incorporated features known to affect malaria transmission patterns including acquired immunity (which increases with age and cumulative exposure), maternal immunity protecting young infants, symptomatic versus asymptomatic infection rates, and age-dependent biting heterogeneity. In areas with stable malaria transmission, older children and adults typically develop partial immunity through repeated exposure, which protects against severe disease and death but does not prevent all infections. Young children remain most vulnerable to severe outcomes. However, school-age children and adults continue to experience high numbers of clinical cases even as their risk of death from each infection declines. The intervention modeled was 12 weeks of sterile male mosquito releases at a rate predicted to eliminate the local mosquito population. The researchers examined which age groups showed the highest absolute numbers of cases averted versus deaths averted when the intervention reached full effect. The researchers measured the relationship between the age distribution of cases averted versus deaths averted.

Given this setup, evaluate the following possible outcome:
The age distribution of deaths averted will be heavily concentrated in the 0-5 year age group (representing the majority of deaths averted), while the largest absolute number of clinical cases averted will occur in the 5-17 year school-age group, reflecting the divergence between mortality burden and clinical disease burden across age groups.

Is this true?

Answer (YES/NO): NO